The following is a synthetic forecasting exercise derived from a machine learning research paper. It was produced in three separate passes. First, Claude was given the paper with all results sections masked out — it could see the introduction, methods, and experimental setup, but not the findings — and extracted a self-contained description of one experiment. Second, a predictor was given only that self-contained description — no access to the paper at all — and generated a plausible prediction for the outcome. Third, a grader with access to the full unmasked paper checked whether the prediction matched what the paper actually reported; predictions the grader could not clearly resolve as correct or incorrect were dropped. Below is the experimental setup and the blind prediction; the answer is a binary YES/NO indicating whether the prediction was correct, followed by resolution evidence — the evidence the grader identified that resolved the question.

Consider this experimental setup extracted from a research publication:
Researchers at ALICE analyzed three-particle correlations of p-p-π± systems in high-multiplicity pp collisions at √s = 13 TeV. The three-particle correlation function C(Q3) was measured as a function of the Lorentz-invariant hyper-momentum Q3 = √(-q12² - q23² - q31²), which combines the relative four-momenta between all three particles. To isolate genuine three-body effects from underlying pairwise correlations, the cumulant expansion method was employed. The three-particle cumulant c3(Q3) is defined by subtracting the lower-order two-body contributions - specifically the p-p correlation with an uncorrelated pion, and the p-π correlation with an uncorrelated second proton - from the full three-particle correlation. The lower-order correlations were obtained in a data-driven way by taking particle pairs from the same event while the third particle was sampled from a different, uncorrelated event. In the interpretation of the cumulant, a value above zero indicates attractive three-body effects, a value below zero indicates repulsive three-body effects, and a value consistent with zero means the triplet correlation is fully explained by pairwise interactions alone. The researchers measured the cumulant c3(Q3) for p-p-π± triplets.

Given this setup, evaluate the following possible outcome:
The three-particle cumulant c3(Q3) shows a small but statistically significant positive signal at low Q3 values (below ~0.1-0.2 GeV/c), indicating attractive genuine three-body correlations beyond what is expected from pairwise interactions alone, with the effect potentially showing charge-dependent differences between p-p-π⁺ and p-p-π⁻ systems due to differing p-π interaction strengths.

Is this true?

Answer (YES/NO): NO